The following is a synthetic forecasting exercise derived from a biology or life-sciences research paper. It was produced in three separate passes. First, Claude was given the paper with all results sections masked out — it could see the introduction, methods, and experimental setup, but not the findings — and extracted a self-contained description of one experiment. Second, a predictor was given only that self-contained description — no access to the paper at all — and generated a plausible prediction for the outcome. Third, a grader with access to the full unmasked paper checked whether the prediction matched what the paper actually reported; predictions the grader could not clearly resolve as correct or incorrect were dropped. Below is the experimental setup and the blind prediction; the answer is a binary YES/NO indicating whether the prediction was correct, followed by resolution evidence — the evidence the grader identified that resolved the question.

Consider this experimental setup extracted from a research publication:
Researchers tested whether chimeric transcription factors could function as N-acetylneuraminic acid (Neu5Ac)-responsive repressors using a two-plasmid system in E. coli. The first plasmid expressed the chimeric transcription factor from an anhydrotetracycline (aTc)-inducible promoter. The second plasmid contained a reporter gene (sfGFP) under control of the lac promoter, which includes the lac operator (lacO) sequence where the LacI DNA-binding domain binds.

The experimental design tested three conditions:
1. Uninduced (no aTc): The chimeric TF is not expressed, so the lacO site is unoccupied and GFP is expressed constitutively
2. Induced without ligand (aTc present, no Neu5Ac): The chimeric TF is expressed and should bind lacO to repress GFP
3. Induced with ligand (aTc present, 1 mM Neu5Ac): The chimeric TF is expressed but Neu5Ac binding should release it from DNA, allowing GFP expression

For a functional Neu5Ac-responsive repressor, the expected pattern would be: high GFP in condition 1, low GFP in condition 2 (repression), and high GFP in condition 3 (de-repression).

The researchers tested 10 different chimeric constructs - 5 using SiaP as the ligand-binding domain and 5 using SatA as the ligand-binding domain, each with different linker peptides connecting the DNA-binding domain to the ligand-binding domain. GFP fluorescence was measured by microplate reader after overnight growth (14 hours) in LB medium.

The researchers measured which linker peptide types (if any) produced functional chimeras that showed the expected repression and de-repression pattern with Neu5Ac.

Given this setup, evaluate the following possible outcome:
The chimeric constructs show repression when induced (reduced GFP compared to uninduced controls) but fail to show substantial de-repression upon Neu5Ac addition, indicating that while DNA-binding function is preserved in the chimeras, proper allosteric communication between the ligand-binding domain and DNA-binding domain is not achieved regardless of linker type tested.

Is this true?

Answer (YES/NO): NO